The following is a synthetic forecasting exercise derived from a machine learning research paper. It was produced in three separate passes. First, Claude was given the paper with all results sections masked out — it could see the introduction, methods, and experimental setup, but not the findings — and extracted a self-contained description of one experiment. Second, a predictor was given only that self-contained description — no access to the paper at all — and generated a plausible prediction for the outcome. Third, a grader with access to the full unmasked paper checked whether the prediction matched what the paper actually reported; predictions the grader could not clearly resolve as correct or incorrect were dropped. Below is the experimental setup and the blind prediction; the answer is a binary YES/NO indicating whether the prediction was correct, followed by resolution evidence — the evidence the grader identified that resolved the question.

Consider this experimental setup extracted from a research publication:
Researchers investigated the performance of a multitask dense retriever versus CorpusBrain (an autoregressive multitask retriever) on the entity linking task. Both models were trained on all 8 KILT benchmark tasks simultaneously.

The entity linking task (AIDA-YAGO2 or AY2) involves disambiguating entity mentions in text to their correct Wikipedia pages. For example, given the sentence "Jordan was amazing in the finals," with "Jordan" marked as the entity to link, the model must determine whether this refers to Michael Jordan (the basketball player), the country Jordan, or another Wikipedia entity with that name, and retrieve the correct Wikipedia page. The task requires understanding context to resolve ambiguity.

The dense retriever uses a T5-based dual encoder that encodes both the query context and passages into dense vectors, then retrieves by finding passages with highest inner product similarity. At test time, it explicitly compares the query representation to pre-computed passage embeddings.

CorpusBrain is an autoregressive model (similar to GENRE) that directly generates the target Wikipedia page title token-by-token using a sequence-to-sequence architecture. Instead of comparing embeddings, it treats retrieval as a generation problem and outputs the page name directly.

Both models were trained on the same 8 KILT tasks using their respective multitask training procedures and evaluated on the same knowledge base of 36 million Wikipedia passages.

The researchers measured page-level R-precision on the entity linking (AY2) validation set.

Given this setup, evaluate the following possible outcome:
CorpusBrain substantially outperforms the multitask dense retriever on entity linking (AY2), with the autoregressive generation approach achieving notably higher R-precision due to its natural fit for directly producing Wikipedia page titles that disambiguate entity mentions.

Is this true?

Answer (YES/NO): YES